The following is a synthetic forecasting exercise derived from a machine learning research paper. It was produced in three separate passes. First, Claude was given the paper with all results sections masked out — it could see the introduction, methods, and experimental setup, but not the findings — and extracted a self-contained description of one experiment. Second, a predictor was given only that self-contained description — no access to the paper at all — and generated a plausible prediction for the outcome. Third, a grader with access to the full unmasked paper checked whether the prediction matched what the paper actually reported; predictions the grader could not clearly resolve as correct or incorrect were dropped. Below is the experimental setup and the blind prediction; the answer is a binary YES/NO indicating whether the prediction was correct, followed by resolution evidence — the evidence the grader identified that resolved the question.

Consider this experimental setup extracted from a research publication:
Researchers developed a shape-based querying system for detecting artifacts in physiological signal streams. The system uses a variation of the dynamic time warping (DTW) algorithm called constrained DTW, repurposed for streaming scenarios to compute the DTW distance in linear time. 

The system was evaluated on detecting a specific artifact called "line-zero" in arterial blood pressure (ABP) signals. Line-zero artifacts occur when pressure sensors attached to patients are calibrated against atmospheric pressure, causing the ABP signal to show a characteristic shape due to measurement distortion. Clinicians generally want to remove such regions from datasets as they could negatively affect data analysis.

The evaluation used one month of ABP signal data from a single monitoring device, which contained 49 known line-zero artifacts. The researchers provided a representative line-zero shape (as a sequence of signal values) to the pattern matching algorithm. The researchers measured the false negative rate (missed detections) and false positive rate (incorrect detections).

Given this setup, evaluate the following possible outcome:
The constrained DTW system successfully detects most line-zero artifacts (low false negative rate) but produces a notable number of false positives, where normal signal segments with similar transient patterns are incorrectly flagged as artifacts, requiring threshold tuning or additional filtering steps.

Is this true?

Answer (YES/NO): NO